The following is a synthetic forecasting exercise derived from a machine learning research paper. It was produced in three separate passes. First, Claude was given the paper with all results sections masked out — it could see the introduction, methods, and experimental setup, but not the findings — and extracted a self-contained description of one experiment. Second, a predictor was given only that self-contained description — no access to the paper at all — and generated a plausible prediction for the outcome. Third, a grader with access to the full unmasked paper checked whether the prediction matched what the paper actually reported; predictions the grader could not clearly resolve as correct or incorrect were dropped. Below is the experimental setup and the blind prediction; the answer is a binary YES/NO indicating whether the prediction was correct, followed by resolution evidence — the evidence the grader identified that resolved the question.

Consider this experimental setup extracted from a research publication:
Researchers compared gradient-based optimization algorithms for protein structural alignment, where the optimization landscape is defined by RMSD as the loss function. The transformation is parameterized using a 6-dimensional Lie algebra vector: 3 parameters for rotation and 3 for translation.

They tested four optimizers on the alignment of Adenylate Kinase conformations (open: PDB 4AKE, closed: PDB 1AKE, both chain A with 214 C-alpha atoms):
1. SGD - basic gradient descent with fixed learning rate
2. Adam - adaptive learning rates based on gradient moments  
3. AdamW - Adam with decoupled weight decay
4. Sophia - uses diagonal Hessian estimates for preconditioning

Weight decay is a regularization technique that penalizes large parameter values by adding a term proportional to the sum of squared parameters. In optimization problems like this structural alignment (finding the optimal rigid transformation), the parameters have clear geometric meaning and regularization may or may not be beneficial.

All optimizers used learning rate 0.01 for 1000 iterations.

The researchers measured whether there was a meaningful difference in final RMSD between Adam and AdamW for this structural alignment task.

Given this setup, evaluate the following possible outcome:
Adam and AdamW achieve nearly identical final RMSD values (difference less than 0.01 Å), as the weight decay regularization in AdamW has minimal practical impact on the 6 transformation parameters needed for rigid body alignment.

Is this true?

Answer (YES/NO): YES